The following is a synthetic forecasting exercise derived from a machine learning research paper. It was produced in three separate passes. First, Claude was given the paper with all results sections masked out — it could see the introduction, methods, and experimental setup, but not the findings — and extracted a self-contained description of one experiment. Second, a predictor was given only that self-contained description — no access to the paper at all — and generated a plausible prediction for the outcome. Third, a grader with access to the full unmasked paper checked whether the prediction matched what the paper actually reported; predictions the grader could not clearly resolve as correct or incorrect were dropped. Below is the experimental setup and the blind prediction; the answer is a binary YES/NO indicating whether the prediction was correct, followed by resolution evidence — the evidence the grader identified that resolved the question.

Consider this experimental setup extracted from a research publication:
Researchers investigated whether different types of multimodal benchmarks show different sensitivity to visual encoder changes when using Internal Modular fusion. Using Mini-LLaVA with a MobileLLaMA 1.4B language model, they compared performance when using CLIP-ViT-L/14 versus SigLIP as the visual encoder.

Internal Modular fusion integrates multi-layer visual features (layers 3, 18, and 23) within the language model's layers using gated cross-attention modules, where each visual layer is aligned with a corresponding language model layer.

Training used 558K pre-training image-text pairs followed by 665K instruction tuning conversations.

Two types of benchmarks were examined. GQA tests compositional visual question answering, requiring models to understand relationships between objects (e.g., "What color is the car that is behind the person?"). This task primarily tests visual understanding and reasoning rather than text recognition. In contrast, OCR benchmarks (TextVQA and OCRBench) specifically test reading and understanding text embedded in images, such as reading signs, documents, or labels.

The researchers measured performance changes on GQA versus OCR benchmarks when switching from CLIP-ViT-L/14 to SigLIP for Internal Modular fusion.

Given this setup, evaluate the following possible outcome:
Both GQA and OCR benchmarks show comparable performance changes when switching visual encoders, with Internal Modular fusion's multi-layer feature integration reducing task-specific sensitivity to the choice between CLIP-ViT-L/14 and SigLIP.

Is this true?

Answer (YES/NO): NO